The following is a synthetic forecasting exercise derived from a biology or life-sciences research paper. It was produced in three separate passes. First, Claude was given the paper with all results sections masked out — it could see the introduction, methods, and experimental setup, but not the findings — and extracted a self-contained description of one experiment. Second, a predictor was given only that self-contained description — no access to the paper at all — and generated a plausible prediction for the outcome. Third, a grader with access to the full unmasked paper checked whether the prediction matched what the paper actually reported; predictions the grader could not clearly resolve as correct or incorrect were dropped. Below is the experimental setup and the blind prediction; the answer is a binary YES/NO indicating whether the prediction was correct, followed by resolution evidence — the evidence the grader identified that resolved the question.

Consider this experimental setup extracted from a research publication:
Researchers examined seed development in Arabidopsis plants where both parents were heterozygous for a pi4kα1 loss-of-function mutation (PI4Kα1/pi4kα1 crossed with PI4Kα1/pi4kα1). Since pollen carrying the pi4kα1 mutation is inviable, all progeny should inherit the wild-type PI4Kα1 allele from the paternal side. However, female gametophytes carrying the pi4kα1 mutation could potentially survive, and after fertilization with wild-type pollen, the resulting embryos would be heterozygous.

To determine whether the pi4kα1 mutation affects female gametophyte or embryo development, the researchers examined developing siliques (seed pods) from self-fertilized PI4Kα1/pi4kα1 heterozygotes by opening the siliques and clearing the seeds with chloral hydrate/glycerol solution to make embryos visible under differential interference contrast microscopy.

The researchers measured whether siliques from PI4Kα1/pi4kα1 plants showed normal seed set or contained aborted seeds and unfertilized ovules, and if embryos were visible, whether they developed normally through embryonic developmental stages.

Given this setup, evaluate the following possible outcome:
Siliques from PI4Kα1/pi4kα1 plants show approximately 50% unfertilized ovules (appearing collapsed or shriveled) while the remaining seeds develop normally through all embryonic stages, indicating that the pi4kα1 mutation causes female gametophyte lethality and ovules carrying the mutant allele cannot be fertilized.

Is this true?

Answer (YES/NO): NO